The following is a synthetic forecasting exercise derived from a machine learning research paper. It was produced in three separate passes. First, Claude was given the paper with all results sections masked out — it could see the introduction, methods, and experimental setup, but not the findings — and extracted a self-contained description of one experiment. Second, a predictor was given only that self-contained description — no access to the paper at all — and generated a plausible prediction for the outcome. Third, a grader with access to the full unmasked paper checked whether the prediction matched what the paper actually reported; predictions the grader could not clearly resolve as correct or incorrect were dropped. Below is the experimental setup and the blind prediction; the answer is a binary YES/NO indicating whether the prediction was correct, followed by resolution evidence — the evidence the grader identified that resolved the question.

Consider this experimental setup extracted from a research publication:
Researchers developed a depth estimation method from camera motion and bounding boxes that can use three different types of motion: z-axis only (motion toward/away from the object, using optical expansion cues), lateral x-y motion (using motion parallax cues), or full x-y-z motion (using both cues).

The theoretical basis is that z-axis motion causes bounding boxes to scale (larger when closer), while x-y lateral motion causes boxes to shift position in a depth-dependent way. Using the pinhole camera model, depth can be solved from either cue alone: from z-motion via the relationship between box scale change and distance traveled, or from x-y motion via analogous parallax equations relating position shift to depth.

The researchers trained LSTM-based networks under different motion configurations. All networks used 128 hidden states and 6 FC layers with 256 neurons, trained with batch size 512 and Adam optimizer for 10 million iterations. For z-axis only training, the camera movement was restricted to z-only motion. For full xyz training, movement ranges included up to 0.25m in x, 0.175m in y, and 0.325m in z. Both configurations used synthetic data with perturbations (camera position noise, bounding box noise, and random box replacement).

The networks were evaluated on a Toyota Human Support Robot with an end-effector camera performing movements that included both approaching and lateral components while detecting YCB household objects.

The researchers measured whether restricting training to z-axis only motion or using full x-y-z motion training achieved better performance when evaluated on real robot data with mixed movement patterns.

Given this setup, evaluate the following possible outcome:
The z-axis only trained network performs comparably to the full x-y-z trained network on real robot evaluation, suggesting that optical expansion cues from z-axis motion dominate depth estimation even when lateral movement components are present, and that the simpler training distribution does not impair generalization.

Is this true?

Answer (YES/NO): NO